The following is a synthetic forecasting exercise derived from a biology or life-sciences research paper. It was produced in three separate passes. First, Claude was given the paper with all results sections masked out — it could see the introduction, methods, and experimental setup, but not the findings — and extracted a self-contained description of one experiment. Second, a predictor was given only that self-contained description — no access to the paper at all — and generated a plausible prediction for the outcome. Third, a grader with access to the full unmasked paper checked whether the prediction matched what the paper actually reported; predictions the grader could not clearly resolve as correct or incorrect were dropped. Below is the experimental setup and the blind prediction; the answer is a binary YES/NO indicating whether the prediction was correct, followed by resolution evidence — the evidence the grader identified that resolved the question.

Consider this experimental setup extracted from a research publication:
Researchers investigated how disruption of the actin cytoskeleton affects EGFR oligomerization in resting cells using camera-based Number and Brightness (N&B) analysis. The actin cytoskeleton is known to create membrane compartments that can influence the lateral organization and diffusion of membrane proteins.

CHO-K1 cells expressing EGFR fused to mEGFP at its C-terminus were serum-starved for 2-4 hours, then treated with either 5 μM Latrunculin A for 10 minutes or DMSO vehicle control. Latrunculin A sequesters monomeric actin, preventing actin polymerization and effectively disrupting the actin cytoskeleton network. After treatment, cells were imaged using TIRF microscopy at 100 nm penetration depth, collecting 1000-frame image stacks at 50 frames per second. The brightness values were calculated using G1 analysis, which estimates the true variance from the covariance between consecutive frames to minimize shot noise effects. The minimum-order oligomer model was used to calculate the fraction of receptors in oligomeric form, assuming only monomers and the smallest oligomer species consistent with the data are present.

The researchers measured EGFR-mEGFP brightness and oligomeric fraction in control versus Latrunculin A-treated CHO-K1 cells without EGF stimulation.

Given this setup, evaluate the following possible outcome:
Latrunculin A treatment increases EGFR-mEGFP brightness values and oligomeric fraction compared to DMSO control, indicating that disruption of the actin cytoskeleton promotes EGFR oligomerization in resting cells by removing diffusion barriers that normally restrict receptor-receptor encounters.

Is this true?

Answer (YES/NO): NO